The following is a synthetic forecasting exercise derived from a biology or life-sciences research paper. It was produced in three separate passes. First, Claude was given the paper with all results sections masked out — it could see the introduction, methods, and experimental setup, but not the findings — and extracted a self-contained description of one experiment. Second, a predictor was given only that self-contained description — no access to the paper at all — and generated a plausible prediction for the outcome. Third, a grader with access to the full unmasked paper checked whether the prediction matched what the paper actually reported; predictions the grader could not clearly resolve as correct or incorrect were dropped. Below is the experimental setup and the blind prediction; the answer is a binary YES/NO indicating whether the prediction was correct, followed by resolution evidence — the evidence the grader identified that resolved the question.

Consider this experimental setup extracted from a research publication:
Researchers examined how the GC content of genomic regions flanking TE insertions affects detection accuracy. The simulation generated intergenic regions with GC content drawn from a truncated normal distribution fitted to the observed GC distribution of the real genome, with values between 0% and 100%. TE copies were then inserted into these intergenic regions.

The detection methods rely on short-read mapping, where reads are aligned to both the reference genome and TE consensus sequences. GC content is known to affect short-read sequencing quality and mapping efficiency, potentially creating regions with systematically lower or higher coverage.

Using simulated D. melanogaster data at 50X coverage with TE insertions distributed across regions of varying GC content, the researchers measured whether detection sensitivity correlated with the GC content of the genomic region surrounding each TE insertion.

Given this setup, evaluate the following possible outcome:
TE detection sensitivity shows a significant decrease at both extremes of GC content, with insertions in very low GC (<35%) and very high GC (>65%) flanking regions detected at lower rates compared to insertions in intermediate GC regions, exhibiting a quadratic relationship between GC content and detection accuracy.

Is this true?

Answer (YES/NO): NO